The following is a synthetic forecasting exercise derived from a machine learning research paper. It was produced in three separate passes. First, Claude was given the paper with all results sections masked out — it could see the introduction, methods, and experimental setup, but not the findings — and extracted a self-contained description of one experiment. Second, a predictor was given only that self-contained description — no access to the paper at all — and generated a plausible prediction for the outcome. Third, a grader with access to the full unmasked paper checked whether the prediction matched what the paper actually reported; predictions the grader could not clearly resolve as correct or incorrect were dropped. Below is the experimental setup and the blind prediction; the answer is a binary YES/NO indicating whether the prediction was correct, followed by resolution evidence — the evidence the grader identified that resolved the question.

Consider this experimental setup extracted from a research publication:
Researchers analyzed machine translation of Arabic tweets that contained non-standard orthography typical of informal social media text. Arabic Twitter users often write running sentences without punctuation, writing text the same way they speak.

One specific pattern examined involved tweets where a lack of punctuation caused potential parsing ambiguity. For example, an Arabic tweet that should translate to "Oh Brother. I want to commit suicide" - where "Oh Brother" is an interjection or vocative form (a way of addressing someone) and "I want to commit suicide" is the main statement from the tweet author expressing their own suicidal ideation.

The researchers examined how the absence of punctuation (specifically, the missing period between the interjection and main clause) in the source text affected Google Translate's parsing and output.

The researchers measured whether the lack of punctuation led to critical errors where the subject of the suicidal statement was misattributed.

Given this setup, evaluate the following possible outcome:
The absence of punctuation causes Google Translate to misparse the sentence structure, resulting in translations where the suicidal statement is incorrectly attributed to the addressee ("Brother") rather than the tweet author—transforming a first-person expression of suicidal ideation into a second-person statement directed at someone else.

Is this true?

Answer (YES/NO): NO